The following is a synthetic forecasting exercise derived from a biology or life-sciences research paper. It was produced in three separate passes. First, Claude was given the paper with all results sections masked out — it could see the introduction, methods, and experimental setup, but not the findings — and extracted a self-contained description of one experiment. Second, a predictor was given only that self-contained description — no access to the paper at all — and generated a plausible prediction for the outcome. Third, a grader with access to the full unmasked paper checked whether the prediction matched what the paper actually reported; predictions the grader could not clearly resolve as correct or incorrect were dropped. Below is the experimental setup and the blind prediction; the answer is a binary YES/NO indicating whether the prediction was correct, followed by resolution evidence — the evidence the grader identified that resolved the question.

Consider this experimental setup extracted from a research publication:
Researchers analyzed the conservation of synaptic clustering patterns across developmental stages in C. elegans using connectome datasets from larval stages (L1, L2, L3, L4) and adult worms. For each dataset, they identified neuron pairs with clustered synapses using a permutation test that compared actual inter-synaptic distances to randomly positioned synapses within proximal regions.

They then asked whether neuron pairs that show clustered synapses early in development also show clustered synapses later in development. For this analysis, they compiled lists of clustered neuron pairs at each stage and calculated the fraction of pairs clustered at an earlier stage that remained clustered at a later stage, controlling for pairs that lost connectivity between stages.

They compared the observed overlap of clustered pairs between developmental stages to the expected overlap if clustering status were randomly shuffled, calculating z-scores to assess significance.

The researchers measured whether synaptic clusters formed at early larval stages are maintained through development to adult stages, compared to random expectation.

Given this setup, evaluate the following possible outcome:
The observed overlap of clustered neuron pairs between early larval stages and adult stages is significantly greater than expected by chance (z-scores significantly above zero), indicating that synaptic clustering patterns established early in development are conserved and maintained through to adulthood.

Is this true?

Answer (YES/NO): YES